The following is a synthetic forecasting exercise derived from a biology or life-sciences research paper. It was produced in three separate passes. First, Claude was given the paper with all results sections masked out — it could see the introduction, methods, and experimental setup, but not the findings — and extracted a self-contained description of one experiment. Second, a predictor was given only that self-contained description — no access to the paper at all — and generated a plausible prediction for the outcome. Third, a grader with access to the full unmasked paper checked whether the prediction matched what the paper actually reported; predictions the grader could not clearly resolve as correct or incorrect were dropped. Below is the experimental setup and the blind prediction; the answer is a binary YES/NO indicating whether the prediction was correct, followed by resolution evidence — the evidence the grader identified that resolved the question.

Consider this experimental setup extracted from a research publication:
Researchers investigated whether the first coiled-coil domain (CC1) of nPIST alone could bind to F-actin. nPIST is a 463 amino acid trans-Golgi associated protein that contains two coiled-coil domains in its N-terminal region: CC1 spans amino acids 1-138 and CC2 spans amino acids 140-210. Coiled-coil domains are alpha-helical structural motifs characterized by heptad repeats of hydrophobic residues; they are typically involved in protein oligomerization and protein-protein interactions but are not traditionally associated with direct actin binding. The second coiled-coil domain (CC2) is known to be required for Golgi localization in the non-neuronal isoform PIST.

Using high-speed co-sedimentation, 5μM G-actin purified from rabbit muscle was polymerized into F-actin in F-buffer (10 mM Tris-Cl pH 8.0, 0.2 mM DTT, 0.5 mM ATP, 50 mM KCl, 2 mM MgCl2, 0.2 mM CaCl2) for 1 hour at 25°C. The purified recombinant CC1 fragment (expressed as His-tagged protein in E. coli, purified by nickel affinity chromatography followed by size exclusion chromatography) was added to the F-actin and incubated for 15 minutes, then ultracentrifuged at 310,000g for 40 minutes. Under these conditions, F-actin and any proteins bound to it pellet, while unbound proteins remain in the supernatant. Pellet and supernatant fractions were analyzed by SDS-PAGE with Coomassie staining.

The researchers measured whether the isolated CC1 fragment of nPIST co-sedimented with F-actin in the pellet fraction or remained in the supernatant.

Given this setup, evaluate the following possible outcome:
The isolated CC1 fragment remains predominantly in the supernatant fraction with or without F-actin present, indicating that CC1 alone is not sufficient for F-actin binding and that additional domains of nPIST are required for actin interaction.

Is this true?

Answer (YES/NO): NO